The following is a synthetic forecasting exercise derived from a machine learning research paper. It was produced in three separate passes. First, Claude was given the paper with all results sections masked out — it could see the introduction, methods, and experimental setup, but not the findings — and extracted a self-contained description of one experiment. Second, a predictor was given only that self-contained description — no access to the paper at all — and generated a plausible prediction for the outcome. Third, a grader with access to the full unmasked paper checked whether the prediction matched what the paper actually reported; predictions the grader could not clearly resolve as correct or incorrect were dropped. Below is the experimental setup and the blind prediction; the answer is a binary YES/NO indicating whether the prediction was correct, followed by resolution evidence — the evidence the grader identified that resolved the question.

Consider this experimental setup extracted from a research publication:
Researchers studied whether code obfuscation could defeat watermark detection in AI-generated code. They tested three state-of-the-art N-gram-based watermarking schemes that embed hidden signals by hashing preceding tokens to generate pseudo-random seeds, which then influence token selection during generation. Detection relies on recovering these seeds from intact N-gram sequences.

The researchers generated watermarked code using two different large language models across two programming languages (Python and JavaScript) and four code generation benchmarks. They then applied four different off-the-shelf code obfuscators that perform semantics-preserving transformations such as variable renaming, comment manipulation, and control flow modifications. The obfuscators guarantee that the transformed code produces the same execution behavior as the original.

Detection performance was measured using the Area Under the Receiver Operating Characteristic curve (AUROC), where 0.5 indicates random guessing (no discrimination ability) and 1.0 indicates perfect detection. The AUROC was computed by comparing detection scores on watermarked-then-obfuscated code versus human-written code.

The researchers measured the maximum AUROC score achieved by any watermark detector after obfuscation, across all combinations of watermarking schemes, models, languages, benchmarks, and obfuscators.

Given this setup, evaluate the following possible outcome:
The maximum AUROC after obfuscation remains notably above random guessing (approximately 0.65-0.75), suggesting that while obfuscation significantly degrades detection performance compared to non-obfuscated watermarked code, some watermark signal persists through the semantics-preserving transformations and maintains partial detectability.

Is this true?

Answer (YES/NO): NO